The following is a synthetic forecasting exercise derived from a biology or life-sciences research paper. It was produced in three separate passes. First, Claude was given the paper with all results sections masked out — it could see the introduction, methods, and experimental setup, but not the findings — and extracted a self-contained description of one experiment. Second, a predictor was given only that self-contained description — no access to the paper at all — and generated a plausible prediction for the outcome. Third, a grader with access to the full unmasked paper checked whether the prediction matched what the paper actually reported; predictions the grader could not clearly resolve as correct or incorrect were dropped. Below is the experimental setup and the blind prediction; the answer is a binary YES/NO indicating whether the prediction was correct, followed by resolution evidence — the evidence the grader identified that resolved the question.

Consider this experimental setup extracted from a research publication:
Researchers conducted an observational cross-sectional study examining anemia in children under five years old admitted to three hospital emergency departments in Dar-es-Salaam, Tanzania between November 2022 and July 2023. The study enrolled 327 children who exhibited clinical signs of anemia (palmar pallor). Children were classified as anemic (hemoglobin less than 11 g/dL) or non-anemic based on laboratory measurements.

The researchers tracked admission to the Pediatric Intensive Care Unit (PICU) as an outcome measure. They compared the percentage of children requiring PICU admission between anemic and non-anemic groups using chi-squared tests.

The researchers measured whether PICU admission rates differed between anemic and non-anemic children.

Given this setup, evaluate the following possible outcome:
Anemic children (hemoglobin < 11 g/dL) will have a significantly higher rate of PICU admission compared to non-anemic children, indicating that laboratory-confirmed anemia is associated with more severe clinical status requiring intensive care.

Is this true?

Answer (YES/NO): NO